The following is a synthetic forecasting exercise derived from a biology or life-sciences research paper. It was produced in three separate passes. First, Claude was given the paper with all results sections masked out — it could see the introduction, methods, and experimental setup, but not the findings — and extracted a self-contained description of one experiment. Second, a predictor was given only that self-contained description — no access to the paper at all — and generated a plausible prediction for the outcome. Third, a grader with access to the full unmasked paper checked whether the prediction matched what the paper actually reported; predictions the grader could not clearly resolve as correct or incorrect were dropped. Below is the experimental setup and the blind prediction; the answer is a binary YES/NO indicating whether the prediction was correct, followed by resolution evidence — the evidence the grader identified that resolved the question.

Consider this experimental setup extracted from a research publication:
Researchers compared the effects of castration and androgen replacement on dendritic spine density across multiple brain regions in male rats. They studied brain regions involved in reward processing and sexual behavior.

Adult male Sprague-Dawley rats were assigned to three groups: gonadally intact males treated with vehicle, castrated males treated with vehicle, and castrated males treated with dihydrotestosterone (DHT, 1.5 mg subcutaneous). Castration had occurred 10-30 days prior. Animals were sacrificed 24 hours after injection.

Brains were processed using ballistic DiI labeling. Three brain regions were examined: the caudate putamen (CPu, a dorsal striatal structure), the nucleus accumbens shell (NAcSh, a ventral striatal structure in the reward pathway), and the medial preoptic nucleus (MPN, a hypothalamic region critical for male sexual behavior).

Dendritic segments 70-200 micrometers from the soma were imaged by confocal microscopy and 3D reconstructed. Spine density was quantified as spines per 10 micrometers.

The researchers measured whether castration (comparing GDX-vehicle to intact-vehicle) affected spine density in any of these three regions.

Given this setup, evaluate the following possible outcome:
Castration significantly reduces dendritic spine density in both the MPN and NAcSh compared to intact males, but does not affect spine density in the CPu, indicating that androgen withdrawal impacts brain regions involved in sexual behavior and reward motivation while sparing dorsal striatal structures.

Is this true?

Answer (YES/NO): NO